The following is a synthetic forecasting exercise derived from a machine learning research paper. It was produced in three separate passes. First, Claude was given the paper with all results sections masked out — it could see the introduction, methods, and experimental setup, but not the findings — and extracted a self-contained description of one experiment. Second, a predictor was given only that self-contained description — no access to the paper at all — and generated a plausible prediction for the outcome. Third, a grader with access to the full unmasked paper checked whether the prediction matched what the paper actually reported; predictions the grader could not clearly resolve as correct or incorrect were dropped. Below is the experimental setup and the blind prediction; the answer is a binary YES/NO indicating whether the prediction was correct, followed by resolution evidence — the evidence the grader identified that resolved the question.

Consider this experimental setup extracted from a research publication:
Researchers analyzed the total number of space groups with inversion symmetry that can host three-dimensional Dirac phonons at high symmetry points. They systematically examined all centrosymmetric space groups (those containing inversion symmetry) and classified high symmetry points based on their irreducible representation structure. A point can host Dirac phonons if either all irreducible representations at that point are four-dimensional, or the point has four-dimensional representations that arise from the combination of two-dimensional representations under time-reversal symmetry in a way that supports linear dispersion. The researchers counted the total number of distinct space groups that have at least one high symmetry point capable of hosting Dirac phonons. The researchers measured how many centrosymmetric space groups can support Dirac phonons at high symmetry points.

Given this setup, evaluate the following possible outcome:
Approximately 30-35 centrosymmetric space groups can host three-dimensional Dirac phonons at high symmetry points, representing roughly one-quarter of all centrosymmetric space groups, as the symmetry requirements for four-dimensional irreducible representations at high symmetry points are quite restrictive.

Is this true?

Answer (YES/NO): NO